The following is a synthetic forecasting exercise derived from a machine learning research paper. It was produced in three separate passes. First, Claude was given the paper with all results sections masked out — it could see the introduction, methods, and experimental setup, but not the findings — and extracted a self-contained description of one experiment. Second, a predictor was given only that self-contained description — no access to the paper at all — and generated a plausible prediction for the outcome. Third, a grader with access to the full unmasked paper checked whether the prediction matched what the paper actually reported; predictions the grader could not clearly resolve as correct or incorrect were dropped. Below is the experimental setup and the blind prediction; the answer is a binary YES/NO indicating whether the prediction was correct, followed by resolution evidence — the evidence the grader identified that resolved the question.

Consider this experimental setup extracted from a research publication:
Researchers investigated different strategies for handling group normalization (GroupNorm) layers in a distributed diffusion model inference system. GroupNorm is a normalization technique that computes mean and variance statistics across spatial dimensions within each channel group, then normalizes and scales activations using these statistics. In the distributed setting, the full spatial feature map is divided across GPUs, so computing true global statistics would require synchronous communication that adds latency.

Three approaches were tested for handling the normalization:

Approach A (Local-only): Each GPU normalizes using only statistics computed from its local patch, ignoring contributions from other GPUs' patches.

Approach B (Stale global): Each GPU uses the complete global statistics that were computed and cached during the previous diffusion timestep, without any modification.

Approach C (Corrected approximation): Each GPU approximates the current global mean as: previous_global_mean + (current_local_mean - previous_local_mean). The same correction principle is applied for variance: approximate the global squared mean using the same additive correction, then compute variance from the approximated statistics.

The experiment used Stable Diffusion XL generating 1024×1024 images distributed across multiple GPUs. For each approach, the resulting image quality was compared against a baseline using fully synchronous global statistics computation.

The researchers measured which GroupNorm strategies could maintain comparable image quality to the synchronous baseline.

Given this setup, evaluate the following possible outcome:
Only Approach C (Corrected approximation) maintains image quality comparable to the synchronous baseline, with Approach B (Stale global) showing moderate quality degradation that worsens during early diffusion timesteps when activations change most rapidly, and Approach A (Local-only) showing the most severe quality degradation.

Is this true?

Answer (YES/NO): NO